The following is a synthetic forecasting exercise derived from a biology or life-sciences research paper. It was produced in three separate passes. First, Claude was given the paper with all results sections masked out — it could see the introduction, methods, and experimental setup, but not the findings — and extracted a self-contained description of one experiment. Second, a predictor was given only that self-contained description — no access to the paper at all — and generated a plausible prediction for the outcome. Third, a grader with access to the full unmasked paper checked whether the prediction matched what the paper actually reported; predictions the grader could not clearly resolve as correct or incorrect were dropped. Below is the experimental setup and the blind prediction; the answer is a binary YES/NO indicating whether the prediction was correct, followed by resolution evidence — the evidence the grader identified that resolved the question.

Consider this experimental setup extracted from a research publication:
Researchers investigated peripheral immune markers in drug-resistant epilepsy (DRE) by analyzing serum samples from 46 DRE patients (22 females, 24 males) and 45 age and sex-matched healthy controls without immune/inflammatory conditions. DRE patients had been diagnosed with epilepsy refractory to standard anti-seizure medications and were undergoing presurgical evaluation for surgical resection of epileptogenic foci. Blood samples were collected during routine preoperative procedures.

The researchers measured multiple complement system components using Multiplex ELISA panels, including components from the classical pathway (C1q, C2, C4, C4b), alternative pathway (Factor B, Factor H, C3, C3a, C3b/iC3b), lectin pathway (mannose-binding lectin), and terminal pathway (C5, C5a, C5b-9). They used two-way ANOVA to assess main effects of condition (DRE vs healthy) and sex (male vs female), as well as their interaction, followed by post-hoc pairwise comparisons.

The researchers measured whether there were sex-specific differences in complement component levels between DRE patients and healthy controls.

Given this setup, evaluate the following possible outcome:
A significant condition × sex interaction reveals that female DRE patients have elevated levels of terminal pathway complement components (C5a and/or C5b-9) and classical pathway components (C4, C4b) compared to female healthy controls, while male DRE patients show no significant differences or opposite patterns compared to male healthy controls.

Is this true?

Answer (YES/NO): NO